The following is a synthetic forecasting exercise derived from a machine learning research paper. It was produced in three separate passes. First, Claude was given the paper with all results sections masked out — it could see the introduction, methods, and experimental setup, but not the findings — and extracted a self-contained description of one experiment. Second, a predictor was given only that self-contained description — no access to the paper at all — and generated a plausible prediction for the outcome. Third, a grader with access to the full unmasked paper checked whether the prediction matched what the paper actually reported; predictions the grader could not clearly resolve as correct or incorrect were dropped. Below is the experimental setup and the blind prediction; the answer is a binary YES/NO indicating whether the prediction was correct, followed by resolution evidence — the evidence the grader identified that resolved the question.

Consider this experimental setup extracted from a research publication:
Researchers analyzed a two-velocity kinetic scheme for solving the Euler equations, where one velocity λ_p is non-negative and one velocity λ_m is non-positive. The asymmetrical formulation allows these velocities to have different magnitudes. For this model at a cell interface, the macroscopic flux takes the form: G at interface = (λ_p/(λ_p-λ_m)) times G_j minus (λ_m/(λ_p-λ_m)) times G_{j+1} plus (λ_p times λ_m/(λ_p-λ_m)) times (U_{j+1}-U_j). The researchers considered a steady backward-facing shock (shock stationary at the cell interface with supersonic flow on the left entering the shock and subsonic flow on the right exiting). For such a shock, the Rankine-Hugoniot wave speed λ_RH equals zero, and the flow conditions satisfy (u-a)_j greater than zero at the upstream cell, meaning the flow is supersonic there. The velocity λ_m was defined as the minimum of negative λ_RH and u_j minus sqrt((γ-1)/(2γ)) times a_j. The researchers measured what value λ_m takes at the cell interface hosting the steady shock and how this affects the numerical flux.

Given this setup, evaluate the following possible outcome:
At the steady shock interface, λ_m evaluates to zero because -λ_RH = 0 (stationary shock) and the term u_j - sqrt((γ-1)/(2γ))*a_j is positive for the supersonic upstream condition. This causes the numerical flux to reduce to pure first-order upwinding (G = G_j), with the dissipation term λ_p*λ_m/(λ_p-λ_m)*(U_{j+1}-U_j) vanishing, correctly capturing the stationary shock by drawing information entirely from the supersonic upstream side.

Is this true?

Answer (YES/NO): YES